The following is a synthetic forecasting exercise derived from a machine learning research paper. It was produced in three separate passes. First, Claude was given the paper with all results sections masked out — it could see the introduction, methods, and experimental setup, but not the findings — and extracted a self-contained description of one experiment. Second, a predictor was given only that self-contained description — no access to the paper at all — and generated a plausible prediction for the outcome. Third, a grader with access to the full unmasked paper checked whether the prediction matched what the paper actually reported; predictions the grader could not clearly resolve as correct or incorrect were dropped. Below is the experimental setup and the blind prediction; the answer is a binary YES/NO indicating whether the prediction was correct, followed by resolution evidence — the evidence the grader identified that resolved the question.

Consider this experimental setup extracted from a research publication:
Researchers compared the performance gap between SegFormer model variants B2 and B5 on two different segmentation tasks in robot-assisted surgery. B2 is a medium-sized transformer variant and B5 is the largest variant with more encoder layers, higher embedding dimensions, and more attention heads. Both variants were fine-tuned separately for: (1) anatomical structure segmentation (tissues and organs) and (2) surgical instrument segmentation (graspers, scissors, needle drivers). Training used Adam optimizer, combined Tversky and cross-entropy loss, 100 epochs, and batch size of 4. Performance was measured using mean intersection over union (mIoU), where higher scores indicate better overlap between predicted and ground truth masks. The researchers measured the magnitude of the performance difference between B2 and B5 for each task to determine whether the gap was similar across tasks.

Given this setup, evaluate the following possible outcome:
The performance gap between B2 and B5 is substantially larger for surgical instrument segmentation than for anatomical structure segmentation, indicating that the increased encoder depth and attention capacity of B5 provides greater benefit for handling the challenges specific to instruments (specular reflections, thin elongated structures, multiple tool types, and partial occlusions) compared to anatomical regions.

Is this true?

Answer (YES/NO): YES